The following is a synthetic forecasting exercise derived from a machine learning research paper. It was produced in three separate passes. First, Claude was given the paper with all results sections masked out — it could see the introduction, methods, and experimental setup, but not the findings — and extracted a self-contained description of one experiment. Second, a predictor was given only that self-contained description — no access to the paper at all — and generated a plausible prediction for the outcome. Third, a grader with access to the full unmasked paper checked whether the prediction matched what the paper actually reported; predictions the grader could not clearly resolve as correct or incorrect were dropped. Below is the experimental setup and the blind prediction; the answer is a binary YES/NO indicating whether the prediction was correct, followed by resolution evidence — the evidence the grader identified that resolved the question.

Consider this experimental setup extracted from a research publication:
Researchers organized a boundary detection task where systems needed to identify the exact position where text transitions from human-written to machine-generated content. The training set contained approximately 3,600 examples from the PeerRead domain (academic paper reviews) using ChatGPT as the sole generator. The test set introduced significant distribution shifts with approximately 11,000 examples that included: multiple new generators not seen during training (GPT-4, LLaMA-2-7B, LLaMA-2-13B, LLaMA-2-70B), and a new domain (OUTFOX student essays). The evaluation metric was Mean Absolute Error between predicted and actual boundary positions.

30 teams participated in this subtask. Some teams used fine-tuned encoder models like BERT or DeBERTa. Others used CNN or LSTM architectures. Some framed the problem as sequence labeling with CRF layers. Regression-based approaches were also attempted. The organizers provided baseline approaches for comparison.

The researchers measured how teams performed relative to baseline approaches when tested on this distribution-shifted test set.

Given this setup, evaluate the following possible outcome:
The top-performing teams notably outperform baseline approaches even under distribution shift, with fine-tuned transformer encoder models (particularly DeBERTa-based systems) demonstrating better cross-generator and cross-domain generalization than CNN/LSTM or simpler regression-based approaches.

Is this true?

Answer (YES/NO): NO